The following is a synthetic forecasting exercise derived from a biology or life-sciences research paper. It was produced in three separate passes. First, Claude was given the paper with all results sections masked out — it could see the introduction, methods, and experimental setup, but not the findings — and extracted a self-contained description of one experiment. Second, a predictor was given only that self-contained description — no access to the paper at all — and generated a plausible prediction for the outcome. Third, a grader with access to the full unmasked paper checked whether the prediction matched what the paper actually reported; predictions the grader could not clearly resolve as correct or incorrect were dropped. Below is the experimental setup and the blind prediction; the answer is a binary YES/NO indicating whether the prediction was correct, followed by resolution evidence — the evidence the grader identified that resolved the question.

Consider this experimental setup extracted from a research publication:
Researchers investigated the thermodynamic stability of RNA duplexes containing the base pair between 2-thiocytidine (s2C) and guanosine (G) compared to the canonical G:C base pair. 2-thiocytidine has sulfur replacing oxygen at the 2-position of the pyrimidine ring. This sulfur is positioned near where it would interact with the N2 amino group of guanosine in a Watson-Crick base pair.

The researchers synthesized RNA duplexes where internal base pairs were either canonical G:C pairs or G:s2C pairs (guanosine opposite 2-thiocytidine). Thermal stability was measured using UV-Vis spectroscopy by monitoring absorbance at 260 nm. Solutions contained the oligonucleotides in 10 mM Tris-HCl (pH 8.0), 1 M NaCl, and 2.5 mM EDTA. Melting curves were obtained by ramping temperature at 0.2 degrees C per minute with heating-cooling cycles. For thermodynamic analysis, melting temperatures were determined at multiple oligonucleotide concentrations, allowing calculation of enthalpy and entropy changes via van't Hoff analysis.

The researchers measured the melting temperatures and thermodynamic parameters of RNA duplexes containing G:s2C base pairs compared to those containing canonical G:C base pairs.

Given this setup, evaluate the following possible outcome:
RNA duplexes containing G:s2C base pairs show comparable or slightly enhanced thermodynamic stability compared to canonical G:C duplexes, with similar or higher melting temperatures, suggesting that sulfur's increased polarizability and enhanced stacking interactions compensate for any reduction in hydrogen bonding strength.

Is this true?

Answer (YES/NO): NO